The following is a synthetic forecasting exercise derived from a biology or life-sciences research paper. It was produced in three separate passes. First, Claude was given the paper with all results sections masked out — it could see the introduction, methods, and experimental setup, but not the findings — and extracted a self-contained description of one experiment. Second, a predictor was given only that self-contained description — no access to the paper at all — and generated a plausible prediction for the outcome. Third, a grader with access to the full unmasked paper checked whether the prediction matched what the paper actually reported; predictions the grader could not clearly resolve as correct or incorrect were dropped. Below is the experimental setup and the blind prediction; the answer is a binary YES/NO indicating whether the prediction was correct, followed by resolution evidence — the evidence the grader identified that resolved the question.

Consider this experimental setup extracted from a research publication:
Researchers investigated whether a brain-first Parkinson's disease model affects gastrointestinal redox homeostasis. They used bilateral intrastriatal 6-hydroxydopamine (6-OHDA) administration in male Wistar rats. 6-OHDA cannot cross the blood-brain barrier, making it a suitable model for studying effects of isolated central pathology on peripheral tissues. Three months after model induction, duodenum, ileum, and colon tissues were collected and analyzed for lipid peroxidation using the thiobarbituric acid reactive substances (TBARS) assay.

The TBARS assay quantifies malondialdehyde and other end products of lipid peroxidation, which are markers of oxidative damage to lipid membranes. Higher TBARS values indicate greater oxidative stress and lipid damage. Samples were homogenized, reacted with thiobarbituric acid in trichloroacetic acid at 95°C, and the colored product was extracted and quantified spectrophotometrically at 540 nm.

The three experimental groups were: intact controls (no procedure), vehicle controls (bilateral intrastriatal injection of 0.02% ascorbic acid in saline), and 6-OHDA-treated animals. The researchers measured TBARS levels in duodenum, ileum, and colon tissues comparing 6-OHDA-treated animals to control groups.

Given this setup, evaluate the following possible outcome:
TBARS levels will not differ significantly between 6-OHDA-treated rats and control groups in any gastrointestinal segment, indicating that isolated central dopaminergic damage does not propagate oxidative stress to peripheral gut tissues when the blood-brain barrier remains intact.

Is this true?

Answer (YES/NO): NO